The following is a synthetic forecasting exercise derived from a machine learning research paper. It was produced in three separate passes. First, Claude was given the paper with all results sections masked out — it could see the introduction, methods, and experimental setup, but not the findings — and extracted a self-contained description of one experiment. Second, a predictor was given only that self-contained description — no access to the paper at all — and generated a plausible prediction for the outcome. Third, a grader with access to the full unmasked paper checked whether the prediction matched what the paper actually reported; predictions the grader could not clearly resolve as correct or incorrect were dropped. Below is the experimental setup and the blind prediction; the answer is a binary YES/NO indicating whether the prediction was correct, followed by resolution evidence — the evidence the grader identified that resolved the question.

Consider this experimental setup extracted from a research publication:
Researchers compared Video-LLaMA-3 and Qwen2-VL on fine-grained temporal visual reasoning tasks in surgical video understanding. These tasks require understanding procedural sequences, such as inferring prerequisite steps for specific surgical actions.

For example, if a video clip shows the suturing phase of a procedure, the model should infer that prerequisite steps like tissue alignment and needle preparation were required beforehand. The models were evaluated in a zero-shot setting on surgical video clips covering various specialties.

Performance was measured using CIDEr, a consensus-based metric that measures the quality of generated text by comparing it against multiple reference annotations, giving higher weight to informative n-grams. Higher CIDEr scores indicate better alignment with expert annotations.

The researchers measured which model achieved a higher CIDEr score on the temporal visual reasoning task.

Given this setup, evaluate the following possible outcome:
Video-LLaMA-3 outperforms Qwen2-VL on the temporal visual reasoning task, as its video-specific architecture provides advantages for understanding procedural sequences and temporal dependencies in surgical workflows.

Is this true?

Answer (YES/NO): NO